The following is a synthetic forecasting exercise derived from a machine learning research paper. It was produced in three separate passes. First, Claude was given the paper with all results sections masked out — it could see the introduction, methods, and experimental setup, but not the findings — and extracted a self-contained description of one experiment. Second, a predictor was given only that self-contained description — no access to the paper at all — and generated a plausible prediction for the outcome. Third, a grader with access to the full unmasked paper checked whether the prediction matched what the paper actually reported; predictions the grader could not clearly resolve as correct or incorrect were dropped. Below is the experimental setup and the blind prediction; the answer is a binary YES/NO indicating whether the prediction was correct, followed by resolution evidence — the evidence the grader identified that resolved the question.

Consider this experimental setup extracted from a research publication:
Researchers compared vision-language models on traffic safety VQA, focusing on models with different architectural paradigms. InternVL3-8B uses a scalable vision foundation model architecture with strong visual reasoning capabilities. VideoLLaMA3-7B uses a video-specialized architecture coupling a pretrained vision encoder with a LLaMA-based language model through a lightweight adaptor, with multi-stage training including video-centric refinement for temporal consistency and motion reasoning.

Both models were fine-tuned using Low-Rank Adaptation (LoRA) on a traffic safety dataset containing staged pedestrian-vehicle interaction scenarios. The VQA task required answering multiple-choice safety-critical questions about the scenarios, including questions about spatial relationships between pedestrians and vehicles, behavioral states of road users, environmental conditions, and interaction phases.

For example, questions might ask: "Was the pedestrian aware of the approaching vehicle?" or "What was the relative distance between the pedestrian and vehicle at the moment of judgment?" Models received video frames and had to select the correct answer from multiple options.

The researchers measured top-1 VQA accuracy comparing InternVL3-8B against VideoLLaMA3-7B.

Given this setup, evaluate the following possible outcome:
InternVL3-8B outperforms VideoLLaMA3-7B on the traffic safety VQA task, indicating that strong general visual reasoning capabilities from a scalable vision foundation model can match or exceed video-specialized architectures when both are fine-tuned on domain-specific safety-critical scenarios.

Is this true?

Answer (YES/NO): YES